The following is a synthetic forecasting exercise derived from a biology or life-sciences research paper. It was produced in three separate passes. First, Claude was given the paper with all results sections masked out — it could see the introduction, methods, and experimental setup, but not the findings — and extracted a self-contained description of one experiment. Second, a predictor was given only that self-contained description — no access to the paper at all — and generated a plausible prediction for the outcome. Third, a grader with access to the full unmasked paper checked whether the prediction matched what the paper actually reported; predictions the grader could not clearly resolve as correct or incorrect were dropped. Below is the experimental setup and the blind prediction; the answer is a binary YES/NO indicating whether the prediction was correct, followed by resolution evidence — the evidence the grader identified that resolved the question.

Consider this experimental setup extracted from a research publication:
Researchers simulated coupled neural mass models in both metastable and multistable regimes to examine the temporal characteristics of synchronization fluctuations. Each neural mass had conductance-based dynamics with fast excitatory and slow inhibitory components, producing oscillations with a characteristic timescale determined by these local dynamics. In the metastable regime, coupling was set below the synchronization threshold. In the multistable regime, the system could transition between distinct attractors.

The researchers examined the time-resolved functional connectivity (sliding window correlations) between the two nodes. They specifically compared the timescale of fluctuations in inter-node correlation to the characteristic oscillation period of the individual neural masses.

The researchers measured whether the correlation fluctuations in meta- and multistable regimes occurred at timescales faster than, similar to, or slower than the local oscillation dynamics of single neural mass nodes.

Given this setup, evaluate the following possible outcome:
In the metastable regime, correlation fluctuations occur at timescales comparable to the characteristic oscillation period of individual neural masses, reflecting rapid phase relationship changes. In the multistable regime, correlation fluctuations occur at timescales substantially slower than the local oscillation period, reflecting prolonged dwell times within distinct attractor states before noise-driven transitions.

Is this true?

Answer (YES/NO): NO